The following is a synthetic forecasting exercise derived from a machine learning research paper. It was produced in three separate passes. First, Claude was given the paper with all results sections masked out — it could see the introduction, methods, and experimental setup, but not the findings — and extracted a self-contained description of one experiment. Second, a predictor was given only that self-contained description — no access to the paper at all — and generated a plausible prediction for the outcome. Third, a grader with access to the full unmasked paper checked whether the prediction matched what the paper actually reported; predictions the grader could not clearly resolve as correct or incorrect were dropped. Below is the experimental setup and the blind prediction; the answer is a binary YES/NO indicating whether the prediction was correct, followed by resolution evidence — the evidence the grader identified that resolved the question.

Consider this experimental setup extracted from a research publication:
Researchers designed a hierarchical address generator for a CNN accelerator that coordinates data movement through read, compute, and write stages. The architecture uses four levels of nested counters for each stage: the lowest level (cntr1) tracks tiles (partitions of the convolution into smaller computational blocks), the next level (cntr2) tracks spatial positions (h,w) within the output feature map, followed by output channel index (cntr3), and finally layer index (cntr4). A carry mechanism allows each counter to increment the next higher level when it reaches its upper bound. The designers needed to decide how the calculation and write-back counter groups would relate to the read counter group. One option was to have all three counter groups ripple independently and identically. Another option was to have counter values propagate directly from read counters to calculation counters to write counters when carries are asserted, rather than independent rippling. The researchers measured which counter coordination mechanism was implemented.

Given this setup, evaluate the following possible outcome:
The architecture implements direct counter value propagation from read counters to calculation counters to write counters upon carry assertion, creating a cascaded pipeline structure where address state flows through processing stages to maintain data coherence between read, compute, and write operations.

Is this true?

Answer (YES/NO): YES